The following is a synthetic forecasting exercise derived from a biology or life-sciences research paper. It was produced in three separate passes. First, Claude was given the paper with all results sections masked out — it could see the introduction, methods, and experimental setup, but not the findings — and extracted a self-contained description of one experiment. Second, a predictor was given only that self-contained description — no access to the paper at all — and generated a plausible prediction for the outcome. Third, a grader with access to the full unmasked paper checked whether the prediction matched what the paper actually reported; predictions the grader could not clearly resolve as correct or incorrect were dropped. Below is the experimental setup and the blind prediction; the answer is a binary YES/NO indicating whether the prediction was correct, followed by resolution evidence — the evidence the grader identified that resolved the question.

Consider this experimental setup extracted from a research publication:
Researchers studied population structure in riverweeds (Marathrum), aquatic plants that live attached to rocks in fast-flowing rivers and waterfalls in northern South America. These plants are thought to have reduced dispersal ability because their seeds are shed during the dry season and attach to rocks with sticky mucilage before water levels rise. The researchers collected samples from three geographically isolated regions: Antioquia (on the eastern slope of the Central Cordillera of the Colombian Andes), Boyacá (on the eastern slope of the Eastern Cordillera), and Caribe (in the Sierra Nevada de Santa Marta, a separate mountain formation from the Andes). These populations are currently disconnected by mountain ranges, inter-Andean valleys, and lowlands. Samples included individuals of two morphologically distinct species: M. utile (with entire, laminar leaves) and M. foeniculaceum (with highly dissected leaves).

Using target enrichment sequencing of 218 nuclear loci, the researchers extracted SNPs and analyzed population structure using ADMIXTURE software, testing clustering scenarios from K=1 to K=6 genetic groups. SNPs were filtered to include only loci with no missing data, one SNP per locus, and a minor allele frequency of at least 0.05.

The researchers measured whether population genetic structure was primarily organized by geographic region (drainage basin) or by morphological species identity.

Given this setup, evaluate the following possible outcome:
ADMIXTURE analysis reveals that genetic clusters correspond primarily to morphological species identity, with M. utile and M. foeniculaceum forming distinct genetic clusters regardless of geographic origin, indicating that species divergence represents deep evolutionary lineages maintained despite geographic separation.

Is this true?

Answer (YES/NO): NO